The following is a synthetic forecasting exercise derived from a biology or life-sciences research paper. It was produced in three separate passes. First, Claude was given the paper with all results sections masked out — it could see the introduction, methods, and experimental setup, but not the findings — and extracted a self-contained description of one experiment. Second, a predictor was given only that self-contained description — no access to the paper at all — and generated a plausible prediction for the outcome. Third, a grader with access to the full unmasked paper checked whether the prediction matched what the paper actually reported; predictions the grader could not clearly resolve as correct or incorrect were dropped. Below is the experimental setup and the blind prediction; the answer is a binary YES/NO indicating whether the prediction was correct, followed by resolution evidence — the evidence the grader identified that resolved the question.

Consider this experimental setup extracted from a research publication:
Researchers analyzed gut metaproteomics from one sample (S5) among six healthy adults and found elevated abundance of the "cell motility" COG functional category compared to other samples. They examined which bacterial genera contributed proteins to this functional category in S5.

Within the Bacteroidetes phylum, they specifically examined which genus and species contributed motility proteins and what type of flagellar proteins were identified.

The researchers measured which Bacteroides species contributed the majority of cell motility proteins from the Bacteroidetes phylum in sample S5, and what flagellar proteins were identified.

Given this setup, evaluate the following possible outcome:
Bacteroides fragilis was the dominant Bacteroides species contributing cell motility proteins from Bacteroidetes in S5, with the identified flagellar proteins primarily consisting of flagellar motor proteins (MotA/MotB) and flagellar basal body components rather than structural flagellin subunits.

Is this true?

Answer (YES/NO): NO